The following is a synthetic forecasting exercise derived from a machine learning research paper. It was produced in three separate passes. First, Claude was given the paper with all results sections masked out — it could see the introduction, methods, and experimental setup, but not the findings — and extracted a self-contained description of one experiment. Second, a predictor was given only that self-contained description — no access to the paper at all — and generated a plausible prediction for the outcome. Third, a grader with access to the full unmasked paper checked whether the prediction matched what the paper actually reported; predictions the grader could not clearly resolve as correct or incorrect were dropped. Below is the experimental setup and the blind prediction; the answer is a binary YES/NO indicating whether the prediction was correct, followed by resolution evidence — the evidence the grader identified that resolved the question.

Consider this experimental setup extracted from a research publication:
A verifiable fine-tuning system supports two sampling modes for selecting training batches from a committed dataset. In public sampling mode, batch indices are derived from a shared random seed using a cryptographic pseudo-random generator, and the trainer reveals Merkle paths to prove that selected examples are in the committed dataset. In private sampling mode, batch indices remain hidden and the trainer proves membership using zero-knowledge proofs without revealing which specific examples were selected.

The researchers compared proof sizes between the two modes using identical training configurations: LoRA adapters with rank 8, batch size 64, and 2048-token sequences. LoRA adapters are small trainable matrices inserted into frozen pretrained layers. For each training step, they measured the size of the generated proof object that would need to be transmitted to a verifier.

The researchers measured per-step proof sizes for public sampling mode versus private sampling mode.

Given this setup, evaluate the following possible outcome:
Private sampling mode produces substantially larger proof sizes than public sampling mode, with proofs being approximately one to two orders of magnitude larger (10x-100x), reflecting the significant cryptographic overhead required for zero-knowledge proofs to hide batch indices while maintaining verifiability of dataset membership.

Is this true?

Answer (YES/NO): NO